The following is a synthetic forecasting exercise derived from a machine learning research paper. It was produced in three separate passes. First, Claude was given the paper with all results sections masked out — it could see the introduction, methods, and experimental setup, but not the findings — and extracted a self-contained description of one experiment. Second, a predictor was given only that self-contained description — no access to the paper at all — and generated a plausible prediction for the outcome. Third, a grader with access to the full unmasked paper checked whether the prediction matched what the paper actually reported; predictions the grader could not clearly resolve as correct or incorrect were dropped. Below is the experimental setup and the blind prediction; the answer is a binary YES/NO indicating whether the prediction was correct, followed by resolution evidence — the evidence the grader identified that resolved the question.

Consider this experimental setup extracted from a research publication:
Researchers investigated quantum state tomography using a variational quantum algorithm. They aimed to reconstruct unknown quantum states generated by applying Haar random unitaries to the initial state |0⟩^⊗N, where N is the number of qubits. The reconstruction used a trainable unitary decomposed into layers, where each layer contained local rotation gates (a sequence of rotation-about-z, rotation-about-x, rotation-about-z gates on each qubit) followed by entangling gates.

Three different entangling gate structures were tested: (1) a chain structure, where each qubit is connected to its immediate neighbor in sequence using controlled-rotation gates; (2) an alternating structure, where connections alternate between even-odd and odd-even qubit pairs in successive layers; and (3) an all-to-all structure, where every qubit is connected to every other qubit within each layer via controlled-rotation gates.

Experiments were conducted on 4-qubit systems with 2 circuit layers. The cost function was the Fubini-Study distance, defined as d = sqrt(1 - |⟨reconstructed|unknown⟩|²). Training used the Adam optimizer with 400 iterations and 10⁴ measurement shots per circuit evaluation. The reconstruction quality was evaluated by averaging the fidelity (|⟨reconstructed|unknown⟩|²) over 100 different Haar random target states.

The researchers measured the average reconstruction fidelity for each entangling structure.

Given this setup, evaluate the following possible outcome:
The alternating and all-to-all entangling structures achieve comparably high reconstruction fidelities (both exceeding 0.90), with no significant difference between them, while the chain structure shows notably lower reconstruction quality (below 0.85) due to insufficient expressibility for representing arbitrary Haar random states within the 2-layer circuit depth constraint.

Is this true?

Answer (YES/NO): NO